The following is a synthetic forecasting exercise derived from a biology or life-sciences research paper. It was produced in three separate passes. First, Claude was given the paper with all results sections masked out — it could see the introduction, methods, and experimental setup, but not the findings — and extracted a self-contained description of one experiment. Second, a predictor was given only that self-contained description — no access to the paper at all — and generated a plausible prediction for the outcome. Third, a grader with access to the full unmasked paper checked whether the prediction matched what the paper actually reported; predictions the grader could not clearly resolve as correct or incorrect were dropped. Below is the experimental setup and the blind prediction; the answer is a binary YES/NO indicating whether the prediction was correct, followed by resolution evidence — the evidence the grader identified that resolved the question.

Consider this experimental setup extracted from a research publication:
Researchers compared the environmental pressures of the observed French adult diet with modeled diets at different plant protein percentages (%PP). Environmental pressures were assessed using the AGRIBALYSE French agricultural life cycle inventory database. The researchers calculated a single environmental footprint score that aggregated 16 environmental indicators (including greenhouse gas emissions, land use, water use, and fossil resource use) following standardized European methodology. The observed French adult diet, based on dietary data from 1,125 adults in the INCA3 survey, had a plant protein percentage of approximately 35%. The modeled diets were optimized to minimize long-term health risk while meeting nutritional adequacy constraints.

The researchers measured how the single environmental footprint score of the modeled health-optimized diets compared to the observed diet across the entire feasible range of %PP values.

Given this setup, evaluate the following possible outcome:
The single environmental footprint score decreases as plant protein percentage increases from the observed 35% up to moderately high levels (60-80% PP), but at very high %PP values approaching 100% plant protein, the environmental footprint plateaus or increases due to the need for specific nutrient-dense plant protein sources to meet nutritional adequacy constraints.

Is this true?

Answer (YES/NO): NO